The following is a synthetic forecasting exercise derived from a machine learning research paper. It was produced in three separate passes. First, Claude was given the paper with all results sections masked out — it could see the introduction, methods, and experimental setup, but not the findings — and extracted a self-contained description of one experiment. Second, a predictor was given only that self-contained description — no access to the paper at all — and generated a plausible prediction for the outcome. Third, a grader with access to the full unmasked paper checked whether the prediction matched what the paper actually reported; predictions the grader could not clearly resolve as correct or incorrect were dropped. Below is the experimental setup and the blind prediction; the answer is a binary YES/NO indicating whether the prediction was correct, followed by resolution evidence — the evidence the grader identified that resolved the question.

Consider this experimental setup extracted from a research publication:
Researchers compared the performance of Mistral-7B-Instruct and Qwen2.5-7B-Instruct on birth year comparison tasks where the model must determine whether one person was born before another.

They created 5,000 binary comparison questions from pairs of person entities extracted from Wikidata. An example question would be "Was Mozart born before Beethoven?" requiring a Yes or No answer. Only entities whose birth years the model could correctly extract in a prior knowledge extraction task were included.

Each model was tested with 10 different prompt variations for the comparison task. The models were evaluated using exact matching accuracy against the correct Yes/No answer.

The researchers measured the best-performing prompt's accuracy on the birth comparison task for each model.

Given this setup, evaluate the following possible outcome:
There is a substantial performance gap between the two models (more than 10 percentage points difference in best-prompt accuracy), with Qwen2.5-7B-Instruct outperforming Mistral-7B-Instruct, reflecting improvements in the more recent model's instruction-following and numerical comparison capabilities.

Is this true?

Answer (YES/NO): NO